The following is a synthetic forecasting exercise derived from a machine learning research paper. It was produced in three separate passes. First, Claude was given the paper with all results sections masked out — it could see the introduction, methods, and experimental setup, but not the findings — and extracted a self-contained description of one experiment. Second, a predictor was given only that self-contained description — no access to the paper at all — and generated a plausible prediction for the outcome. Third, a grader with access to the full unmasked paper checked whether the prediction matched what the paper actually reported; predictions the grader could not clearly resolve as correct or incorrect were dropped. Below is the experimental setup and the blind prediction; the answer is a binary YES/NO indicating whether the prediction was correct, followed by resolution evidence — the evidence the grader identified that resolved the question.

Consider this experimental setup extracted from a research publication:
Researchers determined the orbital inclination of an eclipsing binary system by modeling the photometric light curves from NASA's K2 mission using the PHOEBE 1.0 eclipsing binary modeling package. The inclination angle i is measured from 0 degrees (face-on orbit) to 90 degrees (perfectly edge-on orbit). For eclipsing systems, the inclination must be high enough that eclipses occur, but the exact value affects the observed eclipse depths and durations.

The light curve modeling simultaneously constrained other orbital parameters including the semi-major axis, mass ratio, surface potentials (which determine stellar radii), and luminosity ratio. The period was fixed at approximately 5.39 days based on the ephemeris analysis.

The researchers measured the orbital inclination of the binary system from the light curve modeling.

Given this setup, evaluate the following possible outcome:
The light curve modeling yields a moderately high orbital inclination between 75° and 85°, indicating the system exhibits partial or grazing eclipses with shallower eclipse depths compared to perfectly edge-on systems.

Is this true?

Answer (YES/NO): NO